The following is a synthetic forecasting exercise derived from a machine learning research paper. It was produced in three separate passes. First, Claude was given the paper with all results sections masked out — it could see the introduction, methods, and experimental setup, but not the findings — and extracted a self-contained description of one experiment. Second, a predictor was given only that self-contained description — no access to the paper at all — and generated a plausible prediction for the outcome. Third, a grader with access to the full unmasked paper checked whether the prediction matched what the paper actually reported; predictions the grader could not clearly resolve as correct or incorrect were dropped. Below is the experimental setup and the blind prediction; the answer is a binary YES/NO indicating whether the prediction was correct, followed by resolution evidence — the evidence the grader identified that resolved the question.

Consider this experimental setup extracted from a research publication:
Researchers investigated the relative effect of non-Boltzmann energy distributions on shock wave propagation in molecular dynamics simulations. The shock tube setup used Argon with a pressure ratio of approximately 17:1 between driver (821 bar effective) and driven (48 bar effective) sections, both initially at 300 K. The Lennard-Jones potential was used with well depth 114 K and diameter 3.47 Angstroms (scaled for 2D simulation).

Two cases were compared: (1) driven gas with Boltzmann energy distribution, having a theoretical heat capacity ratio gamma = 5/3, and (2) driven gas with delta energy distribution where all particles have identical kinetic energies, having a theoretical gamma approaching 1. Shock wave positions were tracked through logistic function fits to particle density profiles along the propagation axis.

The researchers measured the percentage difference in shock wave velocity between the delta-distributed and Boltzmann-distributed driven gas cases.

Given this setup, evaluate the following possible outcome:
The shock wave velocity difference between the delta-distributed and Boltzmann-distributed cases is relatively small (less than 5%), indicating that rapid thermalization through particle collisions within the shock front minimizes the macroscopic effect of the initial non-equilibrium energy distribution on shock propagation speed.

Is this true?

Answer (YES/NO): NO